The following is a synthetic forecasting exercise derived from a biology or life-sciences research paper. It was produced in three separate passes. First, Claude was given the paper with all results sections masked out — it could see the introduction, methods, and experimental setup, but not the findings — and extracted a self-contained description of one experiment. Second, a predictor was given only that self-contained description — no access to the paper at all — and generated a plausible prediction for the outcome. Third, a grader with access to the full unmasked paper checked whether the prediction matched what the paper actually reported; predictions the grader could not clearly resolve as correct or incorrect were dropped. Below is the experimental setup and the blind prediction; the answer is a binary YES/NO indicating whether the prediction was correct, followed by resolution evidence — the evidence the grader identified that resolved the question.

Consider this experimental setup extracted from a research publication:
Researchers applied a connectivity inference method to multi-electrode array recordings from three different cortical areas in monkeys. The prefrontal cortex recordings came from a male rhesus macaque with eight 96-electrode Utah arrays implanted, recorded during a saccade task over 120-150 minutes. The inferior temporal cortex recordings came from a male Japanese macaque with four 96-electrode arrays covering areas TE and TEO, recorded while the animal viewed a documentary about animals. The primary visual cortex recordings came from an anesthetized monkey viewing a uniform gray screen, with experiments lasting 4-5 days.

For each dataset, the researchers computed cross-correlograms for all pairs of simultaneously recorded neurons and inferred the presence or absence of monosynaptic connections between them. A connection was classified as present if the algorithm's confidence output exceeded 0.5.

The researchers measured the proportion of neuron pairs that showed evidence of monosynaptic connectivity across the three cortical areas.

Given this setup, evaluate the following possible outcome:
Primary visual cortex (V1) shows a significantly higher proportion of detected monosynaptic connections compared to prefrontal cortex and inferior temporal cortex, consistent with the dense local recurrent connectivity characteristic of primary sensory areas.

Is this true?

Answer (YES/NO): NO